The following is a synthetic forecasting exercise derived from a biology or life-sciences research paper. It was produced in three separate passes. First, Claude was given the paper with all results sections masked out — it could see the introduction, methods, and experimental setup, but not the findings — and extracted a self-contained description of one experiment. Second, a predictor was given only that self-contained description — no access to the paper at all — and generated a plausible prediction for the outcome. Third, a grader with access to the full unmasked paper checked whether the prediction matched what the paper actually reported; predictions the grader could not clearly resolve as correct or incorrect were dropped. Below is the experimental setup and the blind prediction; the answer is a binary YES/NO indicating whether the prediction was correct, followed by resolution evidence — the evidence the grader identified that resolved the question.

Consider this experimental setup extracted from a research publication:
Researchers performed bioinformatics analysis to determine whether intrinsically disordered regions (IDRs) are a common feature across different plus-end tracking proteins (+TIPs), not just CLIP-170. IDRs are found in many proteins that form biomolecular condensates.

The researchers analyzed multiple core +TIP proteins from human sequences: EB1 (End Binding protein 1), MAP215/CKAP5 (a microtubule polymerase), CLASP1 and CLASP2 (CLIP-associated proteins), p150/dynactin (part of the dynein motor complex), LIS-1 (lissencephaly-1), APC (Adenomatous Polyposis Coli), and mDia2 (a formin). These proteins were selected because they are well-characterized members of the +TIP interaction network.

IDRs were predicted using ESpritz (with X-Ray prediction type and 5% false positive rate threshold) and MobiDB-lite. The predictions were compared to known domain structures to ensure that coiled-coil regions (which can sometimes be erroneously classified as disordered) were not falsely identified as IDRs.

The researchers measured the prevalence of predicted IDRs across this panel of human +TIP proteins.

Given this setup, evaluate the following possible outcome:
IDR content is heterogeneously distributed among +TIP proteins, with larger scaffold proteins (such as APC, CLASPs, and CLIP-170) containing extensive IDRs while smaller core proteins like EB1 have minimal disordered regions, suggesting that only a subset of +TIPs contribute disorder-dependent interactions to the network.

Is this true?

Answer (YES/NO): NO